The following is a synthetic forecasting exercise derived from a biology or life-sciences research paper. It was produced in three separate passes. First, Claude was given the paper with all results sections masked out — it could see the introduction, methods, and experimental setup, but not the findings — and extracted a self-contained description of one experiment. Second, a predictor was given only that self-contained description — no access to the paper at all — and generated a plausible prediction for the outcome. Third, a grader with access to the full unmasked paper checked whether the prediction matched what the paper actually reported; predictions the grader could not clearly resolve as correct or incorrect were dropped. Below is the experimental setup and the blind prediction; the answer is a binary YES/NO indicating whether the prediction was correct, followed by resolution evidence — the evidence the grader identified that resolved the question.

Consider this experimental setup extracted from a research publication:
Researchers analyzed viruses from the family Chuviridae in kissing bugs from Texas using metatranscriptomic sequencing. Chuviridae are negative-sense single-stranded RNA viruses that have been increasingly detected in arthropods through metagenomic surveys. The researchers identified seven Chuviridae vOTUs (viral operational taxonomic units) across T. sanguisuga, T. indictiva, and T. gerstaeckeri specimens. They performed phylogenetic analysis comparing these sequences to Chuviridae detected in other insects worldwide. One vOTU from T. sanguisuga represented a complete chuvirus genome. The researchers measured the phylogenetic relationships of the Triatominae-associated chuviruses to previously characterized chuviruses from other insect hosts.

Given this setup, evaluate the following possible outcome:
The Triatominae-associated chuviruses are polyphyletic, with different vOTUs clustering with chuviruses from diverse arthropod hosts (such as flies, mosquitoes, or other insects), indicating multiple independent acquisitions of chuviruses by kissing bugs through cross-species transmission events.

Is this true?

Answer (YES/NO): YES